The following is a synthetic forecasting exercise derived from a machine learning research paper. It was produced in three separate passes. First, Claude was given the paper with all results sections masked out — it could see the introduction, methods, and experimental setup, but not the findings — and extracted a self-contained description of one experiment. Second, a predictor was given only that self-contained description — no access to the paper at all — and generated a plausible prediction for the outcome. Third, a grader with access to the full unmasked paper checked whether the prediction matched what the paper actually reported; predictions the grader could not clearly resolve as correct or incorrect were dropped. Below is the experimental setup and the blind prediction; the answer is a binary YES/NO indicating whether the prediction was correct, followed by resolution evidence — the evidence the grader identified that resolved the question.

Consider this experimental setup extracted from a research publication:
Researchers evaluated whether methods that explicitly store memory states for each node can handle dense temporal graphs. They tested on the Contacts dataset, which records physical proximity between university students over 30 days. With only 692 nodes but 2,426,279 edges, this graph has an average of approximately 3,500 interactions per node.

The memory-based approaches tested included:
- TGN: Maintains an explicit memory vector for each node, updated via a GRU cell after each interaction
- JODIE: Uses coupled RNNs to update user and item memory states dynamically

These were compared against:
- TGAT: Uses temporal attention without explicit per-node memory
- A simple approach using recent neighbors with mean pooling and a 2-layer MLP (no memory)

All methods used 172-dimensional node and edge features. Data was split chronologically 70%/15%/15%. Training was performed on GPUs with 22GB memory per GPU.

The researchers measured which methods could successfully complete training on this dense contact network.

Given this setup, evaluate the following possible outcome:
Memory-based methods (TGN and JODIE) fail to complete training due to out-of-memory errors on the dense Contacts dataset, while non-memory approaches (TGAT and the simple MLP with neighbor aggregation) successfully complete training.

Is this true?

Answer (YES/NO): YES